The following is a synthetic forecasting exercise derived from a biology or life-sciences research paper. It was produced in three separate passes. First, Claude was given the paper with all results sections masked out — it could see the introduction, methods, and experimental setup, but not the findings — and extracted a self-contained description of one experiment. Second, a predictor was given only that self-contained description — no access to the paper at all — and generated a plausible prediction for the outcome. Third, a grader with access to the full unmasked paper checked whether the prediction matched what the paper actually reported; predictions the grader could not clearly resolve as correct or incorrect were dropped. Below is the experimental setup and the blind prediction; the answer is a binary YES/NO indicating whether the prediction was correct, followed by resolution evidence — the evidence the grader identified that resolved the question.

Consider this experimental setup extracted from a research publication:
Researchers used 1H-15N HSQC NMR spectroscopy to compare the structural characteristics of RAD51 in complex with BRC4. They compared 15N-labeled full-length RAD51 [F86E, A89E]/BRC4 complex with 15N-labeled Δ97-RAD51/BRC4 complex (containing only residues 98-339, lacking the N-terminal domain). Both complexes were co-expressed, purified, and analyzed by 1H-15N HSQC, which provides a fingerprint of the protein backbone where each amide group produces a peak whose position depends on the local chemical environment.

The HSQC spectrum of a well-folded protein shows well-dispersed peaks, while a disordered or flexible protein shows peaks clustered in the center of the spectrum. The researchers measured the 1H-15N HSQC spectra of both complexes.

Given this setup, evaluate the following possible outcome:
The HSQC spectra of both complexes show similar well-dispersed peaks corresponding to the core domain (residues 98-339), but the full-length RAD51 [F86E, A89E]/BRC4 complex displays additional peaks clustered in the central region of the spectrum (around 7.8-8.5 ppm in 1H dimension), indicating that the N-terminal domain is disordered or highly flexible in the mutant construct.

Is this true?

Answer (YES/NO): NO